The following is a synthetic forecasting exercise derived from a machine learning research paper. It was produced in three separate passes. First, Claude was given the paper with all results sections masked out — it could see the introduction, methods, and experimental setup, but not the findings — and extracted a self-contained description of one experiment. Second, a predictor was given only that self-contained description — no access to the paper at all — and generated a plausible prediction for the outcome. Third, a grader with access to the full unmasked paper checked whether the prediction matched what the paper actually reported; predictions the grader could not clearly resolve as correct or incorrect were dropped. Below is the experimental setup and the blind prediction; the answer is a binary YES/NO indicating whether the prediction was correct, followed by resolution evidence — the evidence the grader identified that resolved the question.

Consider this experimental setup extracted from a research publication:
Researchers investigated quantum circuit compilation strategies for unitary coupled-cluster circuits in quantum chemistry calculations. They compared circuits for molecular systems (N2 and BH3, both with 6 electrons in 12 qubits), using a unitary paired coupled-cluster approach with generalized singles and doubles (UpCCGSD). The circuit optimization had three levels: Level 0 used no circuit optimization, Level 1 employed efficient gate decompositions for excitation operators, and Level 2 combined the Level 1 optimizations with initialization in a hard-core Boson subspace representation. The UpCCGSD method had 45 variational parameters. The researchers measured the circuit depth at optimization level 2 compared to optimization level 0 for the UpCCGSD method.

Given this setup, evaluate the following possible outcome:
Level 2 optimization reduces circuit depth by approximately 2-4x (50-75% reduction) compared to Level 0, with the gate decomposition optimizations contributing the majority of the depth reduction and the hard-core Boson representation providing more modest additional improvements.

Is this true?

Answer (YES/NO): NO